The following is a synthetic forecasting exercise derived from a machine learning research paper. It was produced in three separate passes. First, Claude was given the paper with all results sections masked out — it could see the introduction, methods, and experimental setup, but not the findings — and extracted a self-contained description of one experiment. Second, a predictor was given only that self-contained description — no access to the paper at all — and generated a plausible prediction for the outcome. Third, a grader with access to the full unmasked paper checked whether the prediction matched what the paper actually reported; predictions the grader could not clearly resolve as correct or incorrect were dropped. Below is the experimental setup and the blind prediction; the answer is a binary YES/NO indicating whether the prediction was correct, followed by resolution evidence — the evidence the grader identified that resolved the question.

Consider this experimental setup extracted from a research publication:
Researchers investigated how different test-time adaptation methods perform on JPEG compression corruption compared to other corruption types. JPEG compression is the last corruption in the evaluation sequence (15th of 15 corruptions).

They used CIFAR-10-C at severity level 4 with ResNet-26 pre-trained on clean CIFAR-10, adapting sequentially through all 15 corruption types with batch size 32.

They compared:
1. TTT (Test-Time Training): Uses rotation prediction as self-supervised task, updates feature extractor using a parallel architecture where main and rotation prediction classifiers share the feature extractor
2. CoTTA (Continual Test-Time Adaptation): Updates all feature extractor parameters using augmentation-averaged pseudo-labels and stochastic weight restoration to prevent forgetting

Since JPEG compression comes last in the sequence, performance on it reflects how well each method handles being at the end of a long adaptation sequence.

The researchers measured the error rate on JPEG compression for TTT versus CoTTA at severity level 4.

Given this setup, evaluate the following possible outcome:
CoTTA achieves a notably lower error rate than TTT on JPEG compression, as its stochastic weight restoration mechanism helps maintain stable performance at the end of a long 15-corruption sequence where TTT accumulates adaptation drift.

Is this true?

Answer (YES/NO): NO